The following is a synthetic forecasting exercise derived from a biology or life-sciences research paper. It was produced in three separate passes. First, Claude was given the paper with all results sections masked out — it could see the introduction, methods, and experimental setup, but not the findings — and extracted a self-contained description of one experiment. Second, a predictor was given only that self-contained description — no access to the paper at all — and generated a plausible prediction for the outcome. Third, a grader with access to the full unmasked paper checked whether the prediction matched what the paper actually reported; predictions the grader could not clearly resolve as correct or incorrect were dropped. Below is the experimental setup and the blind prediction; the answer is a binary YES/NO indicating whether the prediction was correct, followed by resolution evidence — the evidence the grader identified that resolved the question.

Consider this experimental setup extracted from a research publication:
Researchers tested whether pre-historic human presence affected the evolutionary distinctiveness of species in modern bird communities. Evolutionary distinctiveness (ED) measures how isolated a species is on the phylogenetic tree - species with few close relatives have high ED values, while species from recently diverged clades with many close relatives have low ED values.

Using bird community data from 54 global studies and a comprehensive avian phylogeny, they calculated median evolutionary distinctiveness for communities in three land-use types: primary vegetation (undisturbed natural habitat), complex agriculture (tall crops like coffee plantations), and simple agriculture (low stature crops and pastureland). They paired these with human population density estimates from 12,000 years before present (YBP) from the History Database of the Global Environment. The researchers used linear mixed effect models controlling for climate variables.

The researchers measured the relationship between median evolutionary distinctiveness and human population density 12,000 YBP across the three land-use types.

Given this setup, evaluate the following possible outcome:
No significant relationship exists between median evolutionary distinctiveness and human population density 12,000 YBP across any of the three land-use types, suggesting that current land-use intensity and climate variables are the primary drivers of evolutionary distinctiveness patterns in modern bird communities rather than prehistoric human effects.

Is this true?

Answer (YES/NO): NO